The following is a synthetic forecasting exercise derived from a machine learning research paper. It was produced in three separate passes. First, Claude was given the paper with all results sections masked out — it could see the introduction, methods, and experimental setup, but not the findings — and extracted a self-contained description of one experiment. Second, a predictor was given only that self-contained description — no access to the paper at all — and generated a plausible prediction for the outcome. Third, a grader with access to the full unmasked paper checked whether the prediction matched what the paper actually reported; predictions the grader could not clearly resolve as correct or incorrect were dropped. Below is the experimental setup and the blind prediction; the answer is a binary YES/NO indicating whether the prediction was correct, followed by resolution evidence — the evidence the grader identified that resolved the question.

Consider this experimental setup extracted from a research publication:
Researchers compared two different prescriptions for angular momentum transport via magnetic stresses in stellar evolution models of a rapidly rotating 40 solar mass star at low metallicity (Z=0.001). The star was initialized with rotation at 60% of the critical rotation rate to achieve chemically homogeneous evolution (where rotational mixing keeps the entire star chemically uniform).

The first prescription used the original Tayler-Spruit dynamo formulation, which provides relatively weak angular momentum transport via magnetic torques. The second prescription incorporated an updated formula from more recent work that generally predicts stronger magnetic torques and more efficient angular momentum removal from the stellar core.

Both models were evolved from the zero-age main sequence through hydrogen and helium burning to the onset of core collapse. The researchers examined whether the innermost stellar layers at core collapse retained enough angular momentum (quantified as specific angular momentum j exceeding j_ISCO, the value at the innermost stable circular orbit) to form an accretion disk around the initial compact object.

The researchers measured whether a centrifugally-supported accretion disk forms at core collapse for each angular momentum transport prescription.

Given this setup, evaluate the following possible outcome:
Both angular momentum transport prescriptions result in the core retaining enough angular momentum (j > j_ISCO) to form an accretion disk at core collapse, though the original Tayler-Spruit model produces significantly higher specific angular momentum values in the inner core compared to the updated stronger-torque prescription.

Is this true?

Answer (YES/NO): NO